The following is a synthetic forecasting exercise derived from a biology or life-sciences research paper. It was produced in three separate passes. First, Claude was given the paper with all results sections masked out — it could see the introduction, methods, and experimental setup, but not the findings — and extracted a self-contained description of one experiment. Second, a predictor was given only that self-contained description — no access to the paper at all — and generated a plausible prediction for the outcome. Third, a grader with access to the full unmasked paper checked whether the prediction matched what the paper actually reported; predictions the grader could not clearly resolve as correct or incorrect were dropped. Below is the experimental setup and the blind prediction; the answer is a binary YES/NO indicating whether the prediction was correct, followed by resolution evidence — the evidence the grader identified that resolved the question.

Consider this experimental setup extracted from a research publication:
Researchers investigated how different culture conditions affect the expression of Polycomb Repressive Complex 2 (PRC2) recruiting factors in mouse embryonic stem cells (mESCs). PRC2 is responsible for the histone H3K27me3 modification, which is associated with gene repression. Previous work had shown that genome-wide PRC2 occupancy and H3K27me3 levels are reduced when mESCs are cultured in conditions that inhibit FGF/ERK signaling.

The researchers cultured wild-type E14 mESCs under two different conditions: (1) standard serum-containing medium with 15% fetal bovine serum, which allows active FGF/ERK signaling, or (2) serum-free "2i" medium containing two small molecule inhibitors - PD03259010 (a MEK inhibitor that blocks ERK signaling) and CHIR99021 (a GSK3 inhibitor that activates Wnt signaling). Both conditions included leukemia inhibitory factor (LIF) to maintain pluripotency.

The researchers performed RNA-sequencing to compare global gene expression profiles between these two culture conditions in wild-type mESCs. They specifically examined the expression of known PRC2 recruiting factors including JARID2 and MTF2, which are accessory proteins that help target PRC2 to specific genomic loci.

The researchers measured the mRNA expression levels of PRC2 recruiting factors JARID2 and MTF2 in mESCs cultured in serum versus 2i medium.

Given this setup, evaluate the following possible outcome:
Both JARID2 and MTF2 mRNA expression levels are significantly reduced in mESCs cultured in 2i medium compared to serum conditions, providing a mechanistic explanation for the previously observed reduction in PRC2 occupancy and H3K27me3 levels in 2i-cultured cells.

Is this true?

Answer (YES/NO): NO